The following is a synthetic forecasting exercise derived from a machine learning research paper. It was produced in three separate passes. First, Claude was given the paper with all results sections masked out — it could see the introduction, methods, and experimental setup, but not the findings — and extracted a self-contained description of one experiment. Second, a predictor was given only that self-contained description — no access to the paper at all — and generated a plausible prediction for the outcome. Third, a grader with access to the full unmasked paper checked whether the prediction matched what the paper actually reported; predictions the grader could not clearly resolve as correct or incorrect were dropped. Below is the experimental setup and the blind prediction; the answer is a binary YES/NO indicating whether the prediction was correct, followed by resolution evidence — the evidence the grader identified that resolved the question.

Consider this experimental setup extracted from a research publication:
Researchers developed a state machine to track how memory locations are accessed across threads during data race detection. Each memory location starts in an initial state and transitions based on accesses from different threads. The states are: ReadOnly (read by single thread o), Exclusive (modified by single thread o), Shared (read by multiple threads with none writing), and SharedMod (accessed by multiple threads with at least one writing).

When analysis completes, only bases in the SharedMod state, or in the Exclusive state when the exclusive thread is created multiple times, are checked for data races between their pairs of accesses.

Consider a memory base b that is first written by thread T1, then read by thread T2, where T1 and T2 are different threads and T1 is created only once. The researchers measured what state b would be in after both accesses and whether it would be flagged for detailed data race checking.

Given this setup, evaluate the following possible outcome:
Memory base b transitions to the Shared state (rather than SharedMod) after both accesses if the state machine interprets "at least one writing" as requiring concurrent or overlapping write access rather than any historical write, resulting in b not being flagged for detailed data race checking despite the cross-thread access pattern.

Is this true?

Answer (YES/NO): NO